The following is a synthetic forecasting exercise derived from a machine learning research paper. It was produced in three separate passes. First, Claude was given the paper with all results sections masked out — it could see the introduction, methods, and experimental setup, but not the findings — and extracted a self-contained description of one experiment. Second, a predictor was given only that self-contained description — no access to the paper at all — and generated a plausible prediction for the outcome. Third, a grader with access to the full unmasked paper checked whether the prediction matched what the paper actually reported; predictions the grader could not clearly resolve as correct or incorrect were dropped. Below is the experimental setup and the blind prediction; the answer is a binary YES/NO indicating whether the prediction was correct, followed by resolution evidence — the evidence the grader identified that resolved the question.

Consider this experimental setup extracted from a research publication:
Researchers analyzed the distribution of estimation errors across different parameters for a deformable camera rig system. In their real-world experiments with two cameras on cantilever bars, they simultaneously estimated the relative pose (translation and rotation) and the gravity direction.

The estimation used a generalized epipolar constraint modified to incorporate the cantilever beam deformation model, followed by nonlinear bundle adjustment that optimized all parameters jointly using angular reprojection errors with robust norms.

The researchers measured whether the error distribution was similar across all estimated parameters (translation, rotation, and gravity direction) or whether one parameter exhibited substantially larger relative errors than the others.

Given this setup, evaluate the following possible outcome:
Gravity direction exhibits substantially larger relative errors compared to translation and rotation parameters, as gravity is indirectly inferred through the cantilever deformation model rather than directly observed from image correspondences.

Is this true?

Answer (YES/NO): YES